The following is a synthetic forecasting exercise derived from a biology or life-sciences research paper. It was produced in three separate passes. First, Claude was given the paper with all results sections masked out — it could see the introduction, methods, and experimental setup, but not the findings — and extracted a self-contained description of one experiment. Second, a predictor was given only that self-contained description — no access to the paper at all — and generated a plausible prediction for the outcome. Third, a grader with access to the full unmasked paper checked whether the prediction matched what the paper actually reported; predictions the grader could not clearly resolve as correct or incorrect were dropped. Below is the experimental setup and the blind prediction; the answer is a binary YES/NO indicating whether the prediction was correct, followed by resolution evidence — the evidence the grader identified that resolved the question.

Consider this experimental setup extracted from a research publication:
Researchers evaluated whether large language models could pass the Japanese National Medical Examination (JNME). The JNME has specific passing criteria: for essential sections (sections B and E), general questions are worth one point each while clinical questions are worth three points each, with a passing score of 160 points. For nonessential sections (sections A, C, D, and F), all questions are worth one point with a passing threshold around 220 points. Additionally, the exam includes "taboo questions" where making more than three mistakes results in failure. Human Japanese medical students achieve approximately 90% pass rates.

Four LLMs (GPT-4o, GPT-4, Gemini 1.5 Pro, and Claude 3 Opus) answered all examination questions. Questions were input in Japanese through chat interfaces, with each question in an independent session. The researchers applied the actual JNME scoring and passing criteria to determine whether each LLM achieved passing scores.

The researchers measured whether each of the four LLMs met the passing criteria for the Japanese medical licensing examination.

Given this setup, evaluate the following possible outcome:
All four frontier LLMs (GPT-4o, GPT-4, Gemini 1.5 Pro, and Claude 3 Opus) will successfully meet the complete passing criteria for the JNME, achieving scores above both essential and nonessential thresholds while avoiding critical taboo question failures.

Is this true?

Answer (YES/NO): NO